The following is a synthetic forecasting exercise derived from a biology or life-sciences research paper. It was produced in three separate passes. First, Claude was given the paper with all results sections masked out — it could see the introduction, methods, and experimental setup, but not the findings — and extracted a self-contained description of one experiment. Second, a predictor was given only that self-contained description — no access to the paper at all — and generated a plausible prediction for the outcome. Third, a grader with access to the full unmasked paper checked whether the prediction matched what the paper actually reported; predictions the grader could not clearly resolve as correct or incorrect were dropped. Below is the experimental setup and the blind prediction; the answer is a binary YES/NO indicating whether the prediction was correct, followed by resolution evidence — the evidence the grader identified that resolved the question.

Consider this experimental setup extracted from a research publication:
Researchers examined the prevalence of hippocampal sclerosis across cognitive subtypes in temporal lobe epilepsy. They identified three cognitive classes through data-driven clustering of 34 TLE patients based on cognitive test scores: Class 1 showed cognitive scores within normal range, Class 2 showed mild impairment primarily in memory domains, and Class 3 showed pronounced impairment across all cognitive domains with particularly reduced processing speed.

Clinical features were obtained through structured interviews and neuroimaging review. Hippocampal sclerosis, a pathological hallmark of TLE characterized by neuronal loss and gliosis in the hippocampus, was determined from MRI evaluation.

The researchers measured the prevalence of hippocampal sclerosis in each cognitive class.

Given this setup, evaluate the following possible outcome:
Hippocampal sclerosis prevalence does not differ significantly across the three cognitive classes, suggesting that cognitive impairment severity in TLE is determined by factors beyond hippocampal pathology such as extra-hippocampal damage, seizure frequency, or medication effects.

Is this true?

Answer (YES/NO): NO